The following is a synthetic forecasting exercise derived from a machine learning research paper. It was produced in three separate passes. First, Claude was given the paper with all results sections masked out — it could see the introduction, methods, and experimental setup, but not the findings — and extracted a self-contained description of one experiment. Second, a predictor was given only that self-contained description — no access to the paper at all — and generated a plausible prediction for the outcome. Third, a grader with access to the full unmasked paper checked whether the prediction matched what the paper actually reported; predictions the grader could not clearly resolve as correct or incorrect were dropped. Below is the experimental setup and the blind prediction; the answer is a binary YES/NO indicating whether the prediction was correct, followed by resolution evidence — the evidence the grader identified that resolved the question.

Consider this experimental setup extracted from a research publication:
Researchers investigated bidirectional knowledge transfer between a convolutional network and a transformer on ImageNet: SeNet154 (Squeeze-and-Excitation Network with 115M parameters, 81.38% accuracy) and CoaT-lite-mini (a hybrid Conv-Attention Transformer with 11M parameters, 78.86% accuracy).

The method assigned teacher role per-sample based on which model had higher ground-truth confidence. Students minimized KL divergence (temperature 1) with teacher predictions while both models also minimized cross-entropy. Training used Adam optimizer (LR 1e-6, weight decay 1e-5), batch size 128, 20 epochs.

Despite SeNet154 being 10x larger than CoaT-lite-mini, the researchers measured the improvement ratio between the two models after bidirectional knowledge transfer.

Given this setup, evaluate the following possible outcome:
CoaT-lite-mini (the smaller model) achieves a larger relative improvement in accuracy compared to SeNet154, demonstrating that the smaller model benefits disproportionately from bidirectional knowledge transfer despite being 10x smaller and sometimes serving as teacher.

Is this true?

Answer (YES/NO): NO